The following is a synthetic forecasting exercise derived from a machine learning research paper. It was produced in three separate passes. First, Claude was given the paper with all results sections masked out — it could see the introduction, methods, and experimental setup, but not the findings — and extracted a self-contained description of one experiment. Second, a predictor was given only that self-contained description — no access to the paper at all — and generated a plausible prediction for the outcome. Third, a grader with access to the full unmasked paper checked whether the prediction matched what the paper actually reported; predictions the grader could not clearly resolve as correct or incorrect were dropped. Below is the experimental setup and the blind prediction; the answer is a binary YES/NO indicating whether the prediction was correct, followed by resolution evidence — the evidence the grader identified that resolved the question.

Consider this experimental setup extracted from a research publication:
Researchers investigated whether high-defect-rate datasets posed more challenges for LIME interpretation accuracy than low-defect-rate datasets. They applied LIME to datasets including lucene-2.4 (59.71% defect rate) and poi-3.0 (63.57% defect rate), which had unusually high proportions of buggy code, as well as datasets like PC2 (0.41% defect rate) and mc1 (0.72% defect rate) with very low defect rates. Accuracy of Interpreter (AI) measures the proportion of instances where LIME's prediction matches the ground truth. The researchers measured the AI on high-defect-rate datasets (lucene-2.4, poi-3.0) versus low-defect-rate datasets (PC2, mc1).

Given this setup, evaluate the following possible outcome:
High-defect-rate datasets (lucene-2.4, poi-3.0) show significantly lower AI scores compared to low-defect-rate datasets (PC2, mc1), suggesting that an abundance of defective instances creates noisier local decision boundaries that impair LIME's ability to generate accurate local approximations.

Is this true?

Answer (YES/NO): YES